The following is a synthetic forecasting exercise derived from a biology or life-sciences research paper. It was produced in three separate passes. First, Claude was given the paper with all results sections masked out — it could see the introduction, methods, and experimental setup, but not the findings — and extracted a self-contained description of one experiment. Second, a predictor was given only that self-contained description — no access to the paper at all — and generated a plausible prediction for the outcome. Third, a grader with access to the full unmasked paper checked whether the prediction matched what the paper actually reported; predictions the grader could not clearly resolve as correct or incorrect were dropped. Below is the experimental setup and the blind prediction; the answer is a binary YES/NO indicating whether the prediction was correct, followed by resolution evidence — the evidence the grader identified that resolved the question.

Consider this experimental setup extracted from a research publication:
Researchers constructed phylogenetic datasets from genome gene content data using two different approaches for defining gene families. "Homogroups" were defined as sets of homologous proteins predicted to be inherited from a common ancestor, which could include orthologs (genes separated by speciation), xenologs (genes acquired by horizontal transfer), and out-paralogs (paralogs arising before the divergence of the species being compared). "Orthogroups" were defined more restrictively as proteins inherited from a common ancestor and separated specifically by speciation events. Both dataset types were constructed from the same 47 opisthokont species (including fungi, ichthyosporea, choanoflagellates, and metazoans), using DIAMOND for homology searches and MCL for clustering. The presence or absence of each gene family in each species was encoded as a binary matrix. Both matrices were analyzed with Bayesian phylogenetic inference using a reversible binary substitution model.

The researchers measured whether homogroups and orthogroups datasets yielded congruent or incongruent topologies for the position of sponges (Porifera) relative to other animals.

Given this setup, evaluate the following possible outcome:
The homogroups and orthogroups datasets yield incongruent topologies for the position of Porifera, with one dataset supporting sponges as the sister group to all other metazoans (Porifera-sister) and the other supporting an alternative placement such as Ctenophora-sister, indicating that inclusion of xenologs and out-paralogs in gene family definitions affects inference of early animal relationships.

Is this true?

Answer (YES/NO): NO